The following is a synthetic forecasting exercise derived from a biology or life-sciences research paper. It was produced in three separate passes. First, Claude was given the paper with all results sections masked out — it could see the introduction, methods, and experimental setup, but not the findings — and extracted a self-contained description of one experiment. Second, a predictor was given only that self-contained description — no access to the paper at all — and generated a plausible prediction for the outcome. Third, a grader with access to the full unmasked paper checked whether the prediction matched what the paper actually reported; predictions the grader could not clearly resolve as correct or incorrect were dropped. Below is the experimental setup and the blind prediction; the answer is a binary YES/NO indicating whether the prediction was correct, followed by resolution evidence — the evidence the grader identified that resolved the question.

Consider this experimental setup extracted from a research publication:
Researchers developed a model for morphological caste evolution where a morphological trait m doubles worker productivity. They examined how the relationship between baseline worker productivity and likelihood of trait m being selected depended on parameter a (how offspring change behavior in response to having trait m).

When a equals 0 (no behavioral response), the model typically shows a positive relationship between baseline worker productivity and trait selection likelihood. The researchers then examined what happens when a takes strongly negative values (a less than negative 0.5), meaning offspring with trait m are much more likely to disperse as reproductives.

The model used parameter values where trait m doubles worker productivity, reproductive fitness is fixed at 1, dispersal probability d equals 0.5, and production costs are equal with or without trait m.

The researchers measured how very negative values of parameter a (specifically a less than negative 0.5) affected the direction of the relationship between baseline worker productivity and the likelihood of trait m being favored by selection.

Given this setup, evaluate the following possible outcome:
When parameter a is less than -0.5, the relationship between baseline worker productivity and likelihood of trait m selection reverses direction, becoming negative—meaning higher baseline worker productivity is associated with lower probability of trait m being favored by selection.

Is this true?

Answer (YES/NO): YES